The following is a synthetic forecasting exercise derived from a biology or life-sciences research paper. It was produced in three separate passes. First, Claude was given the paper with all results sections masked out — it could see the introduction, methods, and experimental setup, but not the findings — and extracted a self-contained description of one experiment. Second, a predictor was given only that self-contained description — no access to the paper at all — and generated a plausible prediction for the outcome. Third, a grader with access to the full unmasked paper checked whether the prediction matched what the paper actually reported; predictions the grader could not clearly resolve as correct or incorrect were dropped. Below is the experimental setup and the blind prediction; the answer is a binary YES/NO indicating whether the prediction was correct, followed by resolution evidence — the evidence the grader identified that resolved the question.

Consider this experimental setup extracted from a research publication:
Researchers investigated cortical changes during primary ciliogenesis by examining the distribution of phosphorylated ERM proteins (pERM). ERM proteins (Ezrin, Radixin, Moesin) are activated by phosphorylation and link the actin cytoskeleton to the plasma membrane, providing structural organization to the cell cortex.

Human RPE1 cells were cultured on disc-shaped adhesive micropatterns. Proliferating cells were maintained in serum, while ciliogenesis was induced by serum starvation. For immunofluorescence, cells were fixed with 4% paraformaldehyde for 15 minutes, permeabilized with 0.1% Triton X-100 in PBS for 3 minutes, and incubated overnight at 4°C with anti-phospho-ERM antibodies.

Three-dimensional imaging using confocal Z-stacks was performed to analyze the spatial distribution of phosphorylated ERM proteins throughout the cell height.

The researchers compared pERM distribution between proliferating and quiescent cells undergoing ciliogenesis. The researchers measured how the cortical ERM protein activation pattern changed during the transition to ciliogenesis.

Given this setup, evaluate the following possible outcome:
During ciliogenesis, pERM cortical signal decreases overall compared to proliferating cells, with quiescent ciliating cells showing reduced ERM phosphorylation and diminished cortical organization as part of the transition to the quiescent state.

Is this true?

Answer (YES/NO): NO